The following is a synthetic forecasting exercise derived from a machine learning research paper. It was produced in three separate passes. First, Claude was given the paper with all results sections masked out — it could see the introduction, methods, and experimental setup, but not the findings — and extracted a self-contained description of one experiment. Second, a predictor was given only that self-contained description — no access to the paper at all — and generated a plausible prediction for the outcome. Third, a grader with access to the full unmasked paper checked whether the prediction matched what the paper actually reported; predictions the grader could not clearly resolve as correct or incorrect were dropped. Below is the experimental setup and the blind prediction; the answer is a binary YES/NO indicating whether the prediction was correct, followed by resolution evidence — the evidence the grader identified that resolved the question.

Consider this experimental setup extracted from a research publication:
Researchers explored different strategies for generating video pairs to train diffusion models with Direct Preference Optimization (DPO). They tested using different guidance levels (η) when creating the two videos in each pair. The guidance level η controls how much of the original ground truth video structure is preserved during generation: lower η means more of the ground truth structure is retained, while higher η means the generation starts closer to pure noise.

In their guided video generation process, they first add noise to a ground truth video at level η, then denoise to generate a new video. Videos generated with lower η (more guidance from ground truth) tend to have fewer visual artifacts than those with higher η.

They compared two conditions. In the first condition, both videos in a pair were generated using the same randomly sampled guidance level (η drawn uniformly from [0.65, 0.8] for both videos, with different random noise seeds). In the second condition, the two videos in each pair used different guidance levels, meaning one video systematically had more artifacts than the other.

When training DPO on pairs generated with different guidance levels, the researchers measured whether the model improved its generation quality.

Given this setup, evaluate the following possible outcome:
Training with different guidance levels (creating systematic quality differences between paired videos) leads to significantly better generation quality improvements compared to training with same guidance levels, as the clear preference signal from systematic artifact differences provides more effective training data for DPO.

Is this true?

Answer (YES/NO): NO